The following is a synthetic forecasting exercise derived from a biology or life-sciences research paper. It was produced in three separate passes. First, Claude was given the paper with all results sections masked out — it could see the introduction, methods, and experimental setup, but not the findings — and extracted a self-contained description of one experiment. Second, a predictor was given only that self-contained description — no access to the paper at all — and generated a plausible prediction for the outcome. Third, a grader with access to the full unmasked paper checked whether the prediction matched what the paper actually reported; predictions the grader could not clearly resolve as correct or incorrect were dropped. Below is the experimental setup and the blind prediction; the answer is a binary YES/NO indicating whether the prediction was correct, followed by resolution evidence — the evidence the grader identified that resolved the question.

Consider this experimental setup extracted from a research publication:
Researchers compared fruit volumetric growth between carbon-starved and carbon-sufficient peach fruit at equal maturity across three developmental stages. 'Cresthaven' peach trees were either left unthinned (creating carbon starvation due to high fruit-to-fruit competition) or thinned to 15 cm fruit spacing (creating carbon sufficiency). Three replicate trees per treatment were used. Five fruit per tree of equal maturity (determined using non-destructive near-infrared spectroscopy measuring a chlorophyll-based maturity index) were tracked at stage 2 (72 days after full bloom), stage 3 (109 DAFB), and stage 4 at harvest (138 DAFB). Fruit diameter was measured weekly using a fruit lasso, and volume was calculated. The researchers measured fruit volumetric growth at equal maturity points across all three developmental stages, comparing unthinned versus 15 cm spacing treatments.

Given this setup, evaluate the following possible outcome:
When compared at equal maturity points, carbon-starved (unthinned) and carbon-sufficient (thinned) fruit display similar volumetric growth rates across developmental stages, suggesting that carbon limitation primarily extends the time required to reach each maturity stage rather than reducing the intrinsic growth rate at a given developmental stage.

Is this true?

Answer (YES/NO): NO